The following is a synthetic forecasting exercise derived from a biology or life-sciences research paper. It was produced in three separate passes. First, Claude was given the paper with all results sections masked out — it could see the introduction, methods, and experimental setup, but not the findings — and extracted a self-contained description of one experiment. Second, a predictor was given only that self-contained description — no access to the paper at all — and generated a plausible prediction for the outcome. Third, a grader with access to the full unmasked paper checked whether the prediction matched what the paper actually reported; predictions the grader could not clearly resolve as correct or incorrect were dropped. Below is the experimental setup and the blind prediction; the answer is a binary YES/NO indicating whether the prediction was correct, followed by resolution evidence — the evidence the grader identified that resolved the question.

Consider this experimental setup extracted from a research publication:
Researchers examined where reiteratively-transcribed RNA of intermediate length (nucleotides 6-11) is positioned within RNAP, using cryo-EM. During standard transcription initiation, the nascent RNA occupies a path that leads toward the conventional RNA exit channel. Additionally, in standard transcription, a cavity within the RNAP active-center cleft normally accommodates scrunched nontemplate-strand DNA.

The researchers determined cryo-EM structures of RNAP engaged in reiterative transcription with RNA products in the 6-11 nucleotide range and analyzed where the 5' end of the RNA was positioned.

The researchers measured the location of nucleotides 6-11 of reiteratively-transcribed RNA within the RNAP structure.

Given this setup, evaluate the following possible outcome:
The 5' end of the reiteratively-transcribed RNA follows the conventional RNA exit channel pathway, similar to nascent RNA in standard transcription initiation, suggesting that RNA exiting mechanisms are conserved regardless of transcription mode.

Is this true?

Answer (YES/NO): NO